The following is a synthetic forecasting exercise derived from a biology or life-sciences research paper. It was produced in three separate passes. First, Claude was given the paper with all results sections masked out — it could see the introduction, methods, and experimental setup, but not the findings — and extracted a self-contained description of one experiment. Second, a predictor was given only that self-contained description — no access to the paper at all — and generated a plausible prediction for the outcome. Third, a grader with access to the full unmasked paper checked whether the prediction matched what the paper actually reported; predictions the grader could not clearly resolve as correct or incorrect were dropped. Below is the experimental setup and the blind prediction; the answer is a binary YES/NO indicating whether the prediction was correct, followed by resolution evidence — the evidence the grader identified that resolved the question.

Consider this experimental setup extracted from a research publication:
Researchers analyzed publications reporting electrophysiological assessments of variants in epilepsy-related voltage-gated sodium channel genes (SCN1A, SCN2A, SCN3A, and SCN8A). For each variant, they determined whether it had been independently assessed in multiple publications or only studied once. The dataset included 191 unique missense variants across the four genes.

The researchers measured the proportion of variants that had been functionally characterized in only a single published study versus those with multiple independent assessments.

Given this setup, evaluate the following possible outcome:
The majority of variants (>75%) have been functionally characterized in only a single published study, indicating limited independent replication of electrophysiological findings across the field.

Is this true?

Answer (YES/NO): YES